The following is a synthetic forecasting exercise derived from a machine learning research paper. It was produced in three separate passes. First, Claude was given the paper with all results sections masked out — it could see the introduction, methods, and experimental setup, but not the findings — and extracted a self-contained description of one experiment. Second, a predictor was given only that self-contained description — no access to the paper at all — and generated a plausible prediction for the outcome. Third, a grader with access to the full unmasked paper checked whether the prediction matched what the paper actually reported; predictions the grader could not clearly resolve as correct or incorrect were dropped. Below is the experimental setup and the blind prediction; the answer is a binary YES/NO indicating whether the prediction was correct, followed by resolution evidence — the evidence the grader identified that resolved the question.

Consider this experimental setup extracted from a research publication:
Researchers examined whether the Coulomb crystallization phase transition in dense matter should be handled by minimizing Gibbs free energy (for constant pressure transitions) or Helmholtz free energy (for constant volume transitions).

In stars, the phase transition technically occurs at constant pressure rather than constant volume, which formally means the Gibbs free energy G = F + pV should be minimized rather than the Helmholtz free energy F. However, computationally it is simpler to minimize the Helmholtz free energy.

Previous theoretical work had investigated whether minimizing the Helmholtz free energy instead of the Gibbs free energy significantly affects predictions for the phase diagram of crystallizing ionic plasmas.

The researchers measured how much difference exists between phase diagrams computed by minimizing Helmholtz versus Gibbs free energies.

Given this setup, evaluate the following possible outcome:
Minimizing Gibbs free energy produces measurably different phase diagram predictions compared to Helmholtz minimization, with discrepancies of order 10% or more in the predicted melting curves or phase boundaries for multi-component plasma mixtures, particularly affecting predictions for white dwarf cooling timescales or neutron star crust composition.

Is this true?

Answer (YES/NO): NO